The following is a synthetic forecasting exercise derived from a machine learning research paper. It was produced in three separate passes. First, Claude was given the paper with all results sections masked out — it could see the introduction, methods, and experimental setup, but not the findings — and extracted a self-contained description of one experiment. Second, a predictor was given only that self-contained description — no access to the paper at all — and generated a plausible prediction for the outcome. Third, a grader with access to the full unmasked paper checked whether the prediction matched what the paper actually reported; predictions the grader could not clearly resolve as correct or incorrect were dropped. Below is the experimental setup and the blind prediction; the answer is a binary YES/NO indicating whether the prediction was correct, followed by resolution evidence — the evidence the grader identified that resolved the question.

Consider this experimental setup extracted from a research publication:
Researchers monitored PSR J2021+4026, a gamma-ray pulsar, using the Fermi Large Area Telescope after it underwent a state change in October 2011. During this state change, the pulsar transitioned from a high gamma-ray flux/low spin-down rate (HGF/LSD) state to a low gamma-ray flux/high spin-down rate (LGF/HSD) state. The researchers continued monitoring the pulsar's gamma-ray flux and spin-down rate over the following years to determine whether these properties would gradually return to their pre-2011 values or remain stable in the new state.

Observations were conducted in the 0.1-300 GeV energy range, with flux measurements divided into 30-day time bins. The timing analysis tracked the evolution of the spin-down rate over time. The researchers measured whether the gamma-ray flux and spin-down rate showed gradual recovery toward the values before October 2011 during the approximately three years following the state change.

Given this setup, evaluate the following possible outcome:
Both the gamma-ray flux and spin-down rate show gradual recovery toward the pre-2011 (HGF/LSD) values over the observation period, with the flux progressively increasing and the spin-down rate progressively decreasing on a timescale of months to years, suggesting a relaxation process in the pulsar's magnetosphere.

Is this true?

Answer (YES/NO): NO